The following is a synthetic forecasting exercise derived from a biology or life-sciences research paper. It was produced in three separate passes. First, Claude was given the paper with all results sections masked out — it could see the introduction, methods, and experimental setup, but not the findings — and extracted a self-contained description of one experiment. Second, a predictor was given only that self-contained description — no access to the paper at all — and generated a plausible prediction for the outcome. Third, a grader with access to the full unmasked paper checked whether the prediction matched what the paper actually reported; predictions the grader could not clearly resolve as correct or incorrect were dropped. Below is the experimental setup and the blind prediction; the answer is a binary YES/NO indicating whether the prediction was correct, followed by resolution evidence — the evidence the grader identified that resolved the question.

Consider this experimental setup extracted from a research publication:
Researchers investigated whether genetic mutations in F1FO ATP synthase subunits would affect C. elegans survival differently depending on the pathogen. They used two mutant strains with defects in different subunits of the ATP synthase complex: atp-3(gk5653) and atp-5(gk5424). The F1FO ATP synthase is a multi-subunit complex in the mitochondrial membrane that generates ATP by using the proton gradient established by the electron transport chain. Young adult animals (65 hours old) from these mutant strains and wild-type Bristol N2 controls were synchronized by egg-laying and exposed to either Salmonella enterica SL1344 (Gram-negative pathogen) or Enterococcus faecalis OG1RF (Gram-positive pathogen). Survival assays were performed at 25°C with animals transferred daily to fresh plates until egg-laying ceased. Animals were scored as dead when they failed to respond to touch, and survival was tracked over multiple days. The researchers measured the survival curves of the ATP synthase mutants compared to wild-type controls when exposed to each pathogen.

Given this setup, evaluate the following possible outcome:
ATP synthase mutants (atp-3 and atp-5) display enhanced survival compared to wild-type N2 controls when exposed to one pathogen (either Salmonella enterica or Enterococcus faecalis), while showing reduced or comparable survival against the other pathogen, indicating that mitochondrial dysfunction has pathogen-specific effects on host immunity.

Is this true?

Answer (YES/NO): NO